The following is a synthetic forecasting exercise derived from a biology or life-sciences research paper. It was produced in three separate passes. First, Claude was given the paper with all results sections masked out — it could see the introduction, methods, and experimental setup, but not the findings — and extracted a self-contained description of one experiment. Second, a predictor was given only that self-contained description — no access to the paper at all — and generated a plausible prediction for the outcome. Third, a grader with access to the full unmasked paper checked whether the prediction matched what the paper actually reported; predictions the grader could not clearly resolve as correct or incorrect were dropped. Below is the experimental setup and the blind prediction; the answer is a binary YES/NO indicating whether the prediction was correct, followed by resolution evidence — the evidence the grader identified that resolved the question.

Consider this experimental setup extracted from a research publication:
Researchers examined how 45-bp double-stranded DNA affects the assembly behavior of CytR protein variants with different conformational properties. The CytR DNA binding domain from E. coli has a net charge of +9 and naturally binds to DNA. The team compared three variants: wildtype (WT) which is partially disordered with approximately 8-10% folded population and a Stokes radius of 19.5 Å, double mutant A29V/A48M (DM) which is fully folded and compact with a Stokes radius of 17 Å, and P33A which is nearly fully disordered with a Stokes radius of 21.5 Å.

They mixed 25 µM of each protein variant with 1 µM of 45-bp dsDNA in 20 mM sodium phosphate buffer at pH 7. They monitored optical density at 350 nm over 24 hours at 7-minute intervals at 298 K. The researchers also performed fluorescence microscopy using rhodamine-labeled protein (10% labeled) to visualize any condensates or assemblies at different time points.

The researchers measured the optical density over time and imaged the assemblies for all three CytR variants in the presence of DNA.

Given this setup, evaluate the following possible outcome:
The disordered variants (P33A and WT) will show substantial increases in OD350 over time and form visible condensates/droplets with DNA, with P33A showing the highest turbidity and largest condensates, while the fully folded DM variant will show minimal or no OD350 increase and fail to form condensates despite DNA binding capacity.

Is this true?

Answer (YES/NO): NO